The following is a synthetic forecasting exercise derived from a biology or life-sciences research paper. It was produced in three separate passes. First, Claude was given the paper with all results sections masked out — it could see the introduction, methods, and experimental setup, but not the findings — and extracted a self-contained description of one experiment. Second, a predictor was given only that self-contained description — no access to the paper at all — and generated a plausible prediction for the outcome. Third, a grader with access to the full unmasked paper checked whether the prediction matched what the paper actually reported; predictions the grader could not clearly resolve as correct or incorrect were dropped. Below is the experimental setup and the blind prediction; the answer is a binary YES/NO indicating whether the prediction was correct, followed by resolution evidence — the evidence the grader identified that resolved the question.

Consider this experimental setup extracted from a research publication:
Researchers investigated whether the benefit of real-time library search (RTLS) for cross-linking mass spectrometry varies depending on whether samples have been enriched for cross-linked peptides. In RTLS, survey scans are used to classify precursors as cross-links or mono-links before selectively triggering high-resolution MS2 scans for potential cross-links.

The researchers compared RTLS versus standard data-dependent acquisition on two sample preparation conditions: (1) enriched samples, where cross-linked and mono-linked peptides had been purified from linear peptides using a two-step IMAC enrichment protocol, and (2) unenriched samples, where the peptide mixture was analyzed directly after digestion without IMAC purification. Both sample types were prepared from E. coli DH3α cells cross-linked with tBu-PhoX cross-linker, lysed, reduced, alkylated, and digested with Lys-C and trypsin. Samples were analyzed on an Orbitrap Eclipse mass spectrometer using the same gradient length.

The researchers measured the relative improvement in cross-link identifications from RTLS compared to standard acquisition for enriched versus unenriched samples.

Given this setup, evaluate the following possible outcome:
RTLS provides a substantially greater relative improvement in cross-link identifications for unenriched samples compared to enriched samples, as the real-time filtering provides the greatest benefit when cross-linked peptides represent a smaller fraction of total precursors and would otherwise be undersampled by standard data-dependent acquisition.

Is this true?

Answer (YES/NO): YES